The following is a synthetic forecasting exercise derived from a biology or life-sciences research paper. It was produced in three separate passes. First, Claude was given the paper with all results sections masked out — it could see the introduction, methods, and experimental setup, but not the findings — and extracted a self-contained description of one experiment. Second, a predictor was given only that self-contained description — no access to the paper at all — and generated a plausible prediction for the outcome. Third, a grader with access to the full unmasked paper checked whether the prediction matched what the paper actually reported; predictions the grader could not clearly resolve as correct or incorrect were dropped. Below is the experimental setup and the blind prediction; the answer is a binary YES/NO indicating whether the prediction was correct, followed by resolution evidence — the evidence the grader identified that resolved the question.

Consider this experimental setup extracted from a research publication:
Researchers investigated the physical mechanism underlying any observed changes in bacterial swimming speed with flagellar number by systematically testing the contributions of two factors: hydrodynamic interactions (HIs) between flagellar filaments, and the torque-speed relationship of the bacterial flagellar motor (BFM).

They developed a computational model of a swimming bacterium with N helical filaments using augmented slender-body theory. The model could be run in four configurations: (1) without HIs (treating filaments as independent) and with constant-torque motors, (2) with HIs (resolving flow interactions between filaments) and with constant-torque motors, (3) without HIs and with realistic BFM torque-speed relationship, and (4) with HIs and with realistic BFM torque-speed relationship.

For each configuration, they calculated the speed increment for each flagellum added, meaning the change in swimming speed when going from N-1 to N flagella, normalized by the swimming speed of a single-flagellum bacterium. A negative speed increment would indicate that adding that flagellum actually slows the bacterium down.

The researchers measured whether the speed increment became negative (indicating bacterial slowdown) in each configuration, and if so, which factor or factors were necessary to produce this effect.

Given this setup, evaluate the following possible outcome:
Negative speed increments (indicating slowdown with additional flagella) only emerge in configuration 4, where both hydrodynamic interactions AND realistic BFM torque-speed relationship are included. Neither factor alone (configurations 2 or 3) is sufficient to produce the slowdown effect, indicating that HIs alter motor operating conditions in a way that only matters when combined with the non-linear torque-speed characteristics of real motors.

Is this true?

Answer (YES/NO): NO